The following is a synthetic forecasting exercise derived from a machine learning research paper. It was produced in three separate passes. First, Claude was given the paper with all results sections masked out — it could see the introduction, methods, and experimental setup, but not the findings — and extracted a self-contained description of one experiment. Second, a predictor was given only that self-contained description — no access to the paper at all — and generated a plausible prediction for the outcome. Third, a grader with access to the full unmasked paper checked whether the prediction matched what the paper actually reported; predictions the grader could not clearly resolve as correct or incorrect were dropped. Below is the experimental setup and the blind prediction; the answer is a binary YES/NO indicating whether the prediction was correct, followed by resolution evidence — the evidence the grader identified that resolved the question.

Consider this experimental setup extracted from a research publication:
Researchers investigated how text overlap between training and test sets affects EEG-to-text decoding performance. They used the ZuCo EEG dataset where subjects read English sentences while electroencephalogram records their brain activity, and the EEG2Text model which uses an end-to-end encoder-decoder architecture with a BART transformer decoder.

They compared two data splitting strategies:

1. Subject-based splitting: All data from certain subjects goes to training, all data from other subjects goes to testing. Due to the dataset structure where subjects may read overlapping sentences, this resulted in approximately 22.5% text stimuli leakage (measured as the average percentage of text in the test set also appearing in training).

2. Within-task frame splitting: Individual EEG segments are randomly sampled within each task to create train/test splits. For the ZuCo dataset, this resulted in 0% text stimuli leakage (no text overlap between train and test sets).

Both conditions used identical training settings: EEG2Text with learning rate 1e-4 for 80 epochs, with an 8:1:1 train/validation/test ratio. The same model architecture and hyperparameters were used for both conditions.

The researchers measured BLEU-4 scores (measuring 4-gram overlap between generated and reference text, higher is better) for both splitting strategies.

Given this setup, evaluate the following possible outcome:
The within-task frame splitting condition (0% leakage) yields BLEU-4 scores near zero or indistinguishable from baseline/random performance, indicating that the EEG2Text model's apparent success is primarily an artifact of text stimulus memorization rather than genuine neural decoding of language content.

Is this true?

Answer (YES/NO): YES